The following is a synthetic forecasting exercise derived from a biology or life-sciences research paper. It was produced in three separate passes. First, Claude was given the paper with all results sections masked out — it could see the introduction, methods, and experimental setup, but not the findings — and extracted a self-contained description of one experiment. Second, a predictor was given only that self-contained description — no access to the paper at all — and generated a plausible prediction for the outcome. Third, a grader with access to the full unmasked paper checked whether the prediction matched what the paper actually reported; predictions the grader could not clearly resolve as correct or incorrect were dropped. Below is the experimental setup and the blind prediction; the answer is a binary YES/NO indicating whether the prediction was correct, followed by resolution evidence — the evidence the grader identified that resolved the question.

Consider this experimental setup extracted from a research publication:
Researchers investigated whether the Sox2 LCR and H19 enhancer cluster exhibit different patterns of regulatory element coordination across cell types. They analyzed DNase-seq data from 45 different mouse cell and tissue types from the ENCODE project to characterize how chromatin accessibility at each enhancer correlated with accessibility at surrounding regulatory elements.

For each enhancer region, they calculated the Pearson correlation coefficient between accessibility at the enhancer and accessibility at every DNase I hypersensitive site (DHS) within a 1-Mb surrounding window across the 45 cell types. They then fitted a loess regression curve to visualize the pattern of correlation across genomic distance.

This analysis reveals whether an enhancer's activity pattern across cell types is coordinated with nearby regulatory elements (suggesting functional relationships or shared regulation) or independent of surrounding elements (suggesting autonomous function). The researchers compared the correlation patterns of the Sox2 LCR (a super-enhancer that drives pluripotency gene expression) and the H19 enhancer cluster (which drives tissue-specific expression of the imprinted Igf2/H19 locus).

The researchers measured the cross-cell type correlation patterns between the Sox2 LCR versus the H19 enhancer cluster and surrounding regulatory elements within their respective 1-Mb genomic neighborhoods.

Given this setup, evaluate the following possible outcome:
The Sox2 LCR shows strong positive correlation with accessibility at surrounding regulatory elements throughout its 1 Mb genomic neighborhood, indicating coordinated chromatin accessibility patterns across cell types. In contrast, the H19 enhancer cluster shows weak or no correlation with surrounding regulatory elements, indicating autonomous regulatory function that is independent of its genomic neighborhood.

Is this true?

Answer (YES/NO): NO